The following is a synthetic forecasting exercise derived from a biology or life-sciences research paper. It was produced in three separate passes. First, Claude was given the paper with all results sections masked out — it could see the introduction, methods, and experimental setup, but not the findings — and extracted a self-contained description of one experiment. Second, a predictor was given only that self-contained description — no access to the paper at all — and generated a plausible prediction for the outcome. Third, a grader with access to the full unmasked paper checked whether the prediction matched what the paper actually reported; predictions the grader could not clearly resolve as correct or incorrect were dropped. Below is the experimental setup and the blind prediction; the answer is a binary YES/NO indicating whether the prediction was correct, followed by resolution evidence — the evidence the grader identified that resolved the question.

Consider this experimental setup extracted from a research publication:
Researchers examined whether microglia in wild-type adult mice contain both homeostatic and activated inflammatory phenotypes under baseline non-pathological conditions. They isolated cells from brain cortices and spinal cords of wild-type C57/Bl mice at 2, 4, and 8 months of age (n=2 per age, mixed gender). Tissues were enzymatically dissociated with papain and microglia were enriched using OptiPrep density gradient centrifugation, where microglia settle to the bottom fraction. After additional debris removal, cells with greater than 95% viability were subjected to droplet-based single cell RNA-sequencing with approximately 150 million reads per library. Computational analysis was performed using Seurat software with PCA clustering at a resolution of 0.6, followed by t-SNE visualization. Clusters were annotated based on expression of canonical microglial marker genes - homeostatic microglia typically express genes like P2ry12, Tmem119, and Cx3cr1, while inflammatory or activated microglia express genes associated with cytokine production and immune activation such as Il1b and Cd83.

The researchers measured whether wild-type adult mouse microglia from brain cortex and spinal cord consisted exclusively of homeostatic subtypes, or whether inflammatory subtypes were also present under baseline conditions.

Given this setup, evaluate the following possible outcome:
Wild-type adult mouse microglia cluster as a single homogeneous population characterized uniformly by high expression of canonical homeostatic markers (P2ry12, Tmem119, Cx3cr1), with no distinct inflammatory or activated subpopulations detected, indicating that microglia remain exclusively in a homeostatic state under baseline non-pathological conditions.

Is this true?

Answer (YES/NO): NO